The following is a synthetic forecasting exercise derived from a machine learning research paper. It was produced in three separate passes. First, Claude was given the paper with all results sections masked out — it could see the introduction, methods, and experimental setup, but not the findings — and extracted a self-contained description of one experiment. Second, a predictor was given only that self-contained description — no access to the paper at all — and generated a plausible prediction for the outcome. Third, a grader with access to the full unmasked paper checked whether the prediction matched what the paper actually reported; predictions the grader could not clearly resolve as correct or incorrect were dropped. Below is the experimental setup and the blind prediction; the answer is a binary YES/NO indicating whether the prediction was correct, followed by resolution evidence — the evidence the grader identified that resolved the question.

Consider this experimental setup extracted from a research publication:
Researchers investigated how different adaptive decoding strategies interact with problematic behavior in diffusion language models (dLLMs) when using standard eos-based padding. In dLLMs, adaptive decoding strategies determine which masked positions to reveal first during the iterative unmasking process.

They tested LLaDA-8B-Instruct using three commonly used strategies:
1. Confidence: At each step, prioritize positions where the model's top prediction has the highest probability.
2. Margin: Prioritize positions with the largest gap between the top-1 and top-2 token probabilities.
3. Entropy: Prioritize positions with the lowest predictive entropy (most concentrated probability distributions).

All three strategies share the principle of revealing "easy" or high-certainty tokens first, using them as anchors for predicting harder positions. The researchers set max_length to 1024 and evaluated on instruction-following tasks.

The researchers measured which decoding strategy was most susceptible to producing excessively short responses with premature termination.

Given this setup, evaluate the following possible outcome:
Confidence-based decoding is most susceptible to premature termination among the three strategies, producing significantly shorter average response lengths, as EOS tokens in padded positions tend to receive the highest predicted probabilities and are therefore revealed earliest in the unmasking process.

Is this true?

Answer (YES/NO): YES